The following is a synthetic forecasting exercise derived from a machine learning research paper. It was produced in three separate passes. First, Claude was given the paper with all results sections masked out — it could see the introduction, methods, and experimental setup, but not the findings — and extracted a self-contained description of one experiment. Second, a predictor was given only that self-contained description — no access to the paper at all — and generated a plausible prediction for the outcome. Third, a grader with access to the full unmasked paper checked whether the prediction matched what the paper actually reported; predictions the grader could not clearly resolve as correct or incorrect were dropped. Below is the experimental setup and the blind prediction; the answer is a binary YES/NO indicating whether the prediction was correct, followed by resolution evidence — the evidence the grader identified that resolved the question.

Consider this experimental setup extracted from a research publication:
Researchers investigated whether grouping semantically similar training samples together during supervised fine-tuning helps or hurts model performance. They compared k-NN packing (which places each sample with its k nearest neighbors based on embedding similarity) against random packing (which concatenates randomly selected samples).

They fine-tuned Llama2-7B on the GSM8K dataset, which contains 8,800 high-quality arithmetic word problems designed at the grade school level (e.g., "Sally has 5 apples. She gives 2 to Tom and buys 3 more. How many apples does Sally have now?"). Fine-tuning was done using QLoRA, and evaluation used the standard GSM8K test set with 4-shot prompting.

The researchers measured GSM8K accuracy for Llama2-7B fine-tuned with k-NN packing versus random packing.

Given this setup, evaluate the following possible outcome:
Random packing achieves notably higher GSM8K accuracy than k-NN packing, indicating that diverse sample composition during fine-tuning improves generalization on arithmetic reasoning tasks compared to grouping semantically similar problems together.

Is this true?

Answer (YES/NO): NO